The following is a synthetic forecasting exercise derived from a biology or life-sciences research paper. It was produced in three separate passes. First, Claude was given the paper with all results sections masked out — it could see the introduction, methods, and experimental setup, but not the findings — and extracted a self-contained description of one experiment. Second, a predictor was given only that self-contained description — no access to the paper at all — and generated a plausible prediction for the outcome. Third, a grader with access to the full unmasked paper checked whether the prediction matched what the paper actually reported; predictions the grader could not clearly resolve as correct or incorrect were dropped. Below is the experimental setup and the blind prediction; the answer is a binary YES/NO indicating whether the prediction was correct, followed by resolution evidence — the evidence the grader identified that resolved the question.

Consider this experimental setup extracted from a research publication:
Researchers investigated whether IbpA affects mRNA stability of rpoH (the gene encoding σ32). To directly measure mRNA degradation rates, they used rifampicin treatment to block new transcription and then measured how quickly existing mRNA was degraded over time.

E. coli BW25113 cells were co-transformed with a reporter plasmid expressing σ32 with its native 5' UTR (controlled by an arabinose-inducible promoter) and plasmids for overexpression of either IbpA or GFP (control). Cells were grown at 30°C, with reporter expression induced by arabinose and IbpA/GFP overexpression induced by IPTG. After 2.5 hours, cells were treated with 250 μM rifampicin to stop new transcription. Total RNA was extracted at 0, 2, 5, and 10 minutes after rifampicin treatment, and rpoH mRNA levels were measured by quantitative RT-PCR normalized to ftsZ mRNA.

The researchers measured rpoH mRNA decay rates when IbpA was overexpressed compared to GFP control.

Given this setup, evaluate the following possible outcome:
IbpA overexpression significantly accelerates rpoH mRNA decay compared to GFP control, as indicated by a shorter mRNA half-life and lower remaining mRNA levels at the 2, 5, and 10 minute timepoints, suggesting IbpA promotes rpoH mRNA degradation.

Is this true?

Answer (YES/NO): NO